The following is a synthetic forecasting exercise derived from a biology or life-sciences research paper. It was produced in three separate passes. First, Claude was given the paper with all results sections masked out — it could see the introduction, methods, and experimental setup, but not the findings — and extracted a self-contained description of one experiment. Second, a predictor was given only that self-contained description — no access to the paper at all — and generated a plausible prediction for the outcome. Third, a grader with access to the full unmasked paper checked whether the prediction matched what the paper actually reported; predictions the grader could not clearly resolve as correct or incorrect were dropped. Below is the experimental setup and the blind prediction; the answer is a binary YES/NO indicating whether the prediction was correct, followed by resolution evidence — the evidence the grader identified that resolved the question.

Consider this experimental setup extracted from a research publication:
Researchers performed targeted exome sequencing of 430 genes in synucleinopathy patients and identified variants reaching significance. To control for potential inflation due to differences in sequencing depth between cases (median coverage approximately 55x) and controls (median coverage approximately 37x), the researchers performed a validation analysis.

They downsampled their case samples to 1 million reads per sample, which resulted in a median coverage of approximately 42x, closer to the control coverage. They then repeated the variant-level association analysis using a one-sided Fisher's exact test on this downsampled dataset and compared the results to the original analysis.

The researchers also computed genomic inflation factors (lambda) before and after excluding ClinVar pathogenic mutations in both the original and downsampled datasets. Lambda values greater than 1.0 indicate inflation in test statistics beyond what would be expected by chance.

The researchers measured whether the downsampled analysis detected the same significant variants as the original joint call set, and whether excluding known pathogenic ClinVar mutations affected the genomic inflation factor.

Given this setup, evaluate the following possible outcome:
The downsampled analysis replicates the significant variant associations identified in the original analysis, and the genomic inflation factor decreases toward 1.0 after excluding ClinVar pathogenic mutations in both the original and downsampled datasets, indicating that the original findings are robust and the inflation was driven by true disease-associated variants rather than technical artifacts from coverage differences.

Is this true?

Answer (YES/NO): YES